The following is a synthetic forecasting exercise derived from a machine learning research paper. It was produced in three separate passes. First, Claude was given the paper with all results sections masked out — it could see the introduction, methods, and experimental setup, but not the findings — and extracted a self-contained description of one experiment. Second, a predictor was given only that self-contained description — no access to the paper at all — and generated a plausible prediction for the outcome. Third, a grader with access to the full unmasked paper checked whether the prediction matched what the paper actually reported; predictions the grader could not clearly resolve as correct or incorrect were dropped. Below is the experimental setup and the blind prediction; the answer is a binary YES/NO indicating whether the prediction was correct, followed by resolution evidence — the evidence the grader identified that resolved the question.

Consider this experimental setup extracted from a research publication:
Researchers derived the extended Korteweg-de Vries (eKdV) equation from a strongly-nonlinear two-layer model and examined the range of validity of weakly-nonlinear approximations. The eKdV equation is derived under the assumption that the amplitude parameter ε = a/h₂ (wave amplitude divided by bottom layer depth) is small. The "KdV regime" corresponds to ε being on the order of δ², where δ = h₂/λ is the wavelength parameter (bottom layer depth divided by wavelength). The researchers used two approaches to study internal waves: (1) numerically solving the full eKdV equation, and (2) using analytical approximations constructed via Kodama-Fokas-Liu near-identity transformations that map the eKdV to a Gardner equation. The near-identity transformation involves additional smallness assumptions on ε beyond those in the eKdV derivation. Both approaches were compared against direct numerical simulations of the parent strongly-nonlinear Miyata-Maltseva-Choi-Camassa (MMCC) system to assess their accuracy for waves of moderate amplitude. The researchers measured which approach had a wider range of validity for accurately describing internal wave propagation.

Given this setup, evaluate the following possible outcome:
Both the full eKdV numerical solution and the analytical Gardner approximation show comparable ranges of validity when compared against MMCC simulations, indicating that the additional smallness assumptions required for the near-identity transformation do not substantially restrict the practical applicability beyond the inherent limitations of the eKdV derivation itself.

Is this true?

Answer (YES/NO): NO